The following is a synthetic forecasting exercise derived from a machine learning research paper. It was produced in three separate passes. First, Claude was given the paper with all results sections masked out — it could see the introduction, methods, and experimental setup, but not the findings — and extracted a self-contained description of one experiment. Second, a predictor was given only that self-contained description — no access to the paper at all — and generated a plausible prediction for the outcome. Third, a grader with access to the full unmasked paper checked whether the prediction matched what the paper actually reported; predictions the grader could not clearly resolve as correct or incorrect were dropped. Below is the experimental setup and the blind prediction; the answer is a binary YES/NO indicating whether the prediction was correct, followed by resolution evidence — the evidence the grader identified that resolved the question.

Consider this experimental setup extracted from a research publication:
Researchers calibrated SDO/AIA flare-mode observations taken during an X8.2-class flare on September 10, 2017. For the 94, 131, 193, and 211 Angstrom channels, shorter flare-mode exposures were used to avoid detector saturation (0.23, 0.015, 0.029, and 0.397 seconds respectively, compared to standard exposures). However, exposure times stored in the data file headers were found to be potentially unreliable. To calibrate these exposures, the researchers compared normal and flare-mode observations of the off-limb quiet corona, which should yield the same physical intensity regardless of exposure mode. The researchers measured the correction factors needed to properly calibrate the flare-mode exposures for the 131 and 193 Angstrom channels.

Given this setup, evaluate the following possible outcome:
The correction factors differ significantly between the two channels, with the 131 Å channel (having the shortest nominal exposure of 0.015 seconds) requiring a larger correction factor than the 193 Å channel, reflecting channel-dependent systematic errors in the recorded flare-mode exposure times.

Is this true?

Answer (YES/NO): NO